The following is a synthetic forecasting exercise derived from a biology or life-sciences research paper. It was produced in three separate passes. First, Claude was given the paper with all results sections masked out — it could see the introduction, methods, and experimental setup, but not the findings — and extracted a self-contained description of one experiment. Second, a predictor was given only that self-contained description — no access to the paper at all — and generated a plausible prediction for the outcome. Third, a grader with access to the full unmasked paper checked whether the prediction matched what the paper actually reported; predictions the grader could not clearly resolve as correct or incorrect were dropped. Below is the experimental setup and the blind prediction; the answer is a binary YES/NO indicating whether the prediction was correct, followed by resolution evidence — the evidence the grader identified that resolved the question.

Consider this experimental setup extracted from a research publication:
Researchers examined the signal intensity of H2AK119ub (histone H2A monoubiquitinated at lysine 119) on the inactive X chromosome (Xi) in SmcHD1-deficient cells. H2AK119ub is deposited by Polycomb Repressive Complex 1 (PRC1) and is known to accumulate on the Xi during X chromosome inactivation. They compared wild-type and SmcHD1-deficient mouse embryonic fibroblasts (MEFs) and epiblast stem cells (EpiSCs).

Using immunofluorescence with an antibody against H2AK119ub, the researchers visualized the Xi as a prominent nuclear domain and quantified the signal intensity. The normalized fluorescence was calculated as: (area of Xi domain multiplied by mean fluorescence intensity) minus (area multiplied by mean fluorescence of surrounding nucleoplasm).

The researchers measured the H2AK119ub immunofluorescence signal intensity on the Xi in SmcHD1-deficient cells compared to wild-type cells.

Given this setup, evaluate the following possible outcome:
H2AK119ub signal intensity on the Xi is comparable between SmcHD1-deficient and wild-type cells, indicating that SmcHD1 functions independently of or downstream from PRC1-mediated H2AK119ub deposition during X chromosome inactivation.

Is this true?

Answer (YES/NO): NO